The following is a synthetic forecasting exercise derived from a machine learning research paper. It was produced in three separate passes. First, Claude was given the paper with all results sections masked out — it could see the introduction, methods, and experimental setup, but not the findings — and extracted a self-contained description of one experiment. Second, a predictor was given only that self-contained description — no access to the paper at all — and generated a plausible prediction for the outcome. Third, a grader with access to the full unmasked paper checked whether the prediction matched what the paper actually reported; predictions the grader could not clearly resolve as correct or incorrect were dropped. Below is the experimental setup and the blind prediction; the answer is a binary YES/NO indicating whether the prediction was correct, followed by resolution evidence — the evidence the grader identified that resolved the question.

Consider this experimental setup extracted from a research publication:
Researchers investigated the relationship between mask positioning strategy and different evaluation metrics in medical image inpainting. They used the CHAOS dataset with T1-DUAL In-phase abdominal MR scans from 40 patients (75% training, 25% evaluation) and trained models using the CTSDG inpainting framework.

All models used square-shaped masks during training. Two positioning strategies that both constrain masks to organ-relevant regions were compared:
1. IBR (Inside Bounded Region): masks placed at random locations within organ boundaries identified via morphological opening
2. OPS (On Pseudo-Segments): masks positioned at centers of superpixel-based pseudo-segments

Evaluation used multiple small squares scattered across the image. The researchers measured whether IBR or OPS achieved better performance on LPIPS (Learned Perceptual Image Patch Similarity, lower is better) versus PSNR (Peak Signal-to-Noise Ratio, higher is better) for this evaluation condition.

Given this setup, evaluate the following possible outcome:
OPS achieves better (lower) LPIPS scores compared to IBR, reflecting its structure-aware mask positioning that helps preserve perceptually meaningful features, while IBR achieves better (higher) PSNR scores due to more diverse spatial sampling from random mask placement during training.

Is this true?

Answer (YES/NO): NO